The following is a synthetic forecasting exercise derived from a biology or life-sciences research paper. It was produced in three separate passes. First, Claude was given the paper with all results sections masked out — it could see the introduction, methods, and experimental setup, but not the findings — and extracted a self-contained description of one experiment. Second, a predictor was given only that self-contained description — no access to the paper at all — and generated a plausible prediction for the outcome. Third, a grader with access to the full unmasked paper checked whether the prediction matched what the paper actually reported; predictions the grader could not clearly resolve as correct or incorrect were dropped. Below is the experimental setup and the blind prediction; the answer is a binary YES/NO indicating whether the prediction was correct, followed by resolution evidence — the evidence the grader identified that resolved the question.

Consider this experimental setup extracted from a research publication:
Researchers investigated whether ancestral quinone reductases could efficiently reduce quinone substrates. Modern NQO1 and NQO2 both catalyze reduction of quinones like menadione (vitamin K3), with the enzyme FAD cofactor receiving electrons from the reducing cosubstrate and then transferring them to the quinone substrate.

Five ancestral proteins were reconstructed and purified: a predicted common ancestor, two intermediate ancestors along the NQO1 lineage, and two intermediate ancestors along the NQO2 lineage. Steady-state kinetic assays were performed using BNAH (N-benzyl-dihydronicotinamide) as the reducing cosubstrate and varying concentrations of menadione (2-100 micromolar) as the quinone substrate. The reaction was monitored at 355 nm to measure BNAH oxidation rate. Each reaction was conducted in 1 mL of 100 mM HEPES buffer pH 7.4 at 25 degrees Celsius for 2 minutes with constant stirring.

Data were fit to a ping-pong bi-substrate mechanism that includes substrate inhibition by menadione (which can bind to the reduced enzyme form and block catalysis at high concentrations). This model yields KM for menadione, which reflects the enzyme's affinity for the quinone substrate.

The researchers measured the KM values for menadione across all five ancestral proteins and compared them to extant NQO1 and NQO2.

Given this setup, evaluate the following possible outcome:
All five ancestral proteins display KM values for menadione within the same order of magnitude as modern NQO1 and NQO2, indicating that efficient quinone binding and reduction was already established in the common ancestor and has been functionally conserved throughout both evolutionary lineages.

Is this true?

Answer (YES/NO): YES